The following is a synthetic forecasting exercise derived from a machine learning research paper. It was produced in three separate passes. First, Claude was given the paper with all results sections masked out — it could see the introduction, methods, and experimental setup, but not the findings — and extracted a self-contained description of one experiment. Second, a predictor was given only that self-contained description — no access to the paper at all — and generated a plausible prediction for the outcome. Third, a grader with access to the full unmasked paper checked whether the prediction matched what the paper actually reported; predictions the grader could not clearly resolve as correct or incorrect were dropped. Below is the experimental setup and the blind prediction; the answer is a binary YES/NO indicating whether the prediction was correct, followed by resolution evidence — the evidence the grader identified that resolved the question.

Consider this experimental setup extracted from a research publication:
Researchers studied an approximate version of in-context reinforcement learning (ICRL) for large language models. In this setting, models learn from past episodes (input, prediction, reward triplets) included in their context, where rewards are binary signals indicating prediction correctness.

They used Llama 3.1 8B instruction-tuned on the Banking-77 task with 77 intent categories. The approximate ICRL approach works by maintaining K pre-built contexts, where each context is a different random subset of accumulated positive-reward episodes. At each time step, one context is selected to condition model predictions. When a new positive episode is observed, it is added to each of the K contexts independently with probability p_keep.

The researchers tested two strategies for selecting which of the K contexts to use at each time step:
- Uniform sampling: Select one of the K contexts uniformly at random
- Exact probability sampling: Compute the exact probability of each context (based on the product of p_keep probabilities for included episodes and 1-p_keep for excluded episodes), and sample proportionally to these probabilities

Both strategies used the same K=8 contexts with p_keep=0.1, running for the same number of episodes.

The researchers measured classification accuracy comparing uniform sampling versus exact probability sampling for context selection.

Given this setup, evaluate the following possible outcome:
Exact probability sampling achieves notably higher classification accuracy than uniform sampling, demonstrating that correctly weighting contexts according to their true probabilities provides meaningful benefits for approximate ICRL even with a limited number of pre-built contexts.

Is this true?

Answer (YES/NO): NO